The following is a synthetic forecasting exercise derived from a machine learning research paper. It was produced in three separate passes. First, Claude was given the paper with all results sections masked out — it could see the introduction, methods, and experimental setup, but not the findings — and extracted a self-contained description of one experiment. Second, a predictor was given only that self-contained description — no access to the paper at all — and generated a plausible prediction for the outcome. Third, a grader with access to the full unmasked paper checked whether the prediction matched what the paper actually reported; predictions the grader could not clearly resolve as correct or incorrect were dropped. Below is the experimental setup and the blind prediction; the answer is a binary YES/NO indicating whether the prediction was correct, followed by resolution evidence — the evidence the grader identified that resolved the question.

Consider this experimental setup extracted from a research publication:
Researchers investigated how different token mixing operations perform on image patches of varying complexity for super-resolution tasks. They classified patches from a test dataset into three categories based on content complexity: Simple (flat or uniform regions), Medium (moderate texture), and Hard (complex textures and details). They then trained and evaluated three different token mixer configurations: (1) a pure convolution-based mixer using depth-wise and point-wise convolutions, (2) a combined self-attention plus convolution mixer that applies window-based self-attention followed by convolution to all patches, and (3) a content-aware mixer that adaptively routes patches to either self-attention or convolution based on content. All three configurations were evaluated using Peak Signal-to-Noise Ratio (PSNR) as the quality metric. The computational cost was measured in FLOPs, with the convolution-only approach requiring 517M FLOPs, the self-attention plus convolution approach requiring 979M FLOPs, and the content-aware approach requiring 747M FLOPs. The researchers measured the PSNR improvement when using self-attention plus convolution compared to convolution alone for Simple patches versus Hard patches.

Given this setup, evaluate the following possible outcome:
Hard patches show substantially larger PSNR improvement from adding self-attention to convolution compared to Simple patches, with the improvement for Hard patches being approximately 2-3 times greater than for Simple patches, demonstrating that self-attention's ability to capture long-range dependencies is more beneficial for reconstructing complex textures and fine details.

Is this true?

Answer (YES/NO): YES